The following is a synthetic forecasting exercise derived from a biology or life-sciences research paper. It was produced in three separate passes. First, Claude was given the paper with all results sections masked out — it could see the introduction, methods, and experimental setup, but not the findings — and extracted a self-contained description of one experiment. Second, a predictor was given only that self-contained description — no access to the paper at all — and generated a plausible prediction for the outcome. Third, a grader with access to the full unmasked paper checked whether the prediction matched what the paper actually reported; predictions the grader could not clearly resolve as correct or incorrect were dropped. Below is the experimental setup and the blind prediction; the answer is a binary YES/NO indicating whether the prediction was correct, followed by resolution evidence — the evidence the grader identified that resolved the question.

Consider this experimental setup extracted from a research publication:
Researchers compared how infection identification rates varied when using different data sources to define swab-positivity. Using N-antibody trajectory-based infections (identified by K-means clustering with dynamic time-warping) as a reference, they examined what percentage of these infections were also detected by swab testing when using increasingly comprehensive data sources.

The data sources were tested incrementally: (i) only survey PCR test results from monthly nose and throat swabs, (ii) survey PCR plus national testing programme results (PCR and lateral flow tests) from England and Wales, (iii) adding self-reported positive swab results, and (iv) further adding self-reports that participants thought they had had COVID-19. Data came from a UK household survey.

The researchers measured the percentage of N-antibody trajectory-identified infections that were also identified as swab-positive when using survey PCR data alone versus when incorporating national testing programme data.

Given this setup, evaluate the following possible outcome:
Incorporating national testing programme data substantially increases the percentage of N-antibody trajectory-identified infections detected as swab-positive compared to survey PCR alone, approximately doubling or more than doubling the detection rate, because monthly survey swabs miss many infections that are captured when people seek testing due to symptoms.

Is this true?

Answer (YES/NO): YES